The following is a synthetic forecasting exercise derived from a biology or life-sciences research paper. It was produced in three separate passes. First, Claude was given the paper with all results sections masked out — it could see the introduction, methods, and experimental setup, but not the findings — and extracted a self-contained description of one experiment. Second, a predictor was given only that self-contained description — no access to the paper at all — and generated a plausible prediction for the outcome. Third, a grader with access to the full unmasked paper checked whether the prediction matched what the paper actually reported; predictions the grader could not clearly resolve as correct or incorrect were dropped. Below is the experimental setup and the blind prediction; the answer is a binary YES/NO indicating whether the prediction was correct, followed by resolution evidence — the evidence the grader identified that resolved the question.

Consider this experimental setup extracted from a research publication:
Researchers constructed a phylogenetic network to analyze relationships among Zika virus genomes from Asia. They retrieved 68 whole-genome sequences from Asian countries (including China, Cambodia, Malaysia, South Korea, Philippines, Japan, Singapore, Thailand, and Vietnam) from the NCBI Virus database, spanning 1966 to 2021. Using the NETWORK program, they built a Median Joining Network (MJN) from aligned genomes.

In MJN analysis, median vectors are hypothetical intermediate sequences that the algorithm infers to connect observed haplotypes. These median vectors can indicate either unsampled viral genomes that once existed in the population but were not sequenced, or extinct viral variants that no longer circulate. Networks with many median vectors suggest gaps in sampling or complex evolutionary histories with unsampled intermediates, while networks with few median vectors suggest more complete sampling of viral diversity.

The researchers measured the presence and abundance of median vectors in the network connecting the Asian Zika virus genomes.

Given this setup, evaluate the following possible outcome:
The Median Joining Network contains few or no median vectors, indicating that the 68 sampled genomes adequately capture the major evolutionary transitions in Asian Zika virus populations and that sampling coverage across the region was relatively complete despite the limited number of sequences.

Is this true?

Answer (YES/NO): NO